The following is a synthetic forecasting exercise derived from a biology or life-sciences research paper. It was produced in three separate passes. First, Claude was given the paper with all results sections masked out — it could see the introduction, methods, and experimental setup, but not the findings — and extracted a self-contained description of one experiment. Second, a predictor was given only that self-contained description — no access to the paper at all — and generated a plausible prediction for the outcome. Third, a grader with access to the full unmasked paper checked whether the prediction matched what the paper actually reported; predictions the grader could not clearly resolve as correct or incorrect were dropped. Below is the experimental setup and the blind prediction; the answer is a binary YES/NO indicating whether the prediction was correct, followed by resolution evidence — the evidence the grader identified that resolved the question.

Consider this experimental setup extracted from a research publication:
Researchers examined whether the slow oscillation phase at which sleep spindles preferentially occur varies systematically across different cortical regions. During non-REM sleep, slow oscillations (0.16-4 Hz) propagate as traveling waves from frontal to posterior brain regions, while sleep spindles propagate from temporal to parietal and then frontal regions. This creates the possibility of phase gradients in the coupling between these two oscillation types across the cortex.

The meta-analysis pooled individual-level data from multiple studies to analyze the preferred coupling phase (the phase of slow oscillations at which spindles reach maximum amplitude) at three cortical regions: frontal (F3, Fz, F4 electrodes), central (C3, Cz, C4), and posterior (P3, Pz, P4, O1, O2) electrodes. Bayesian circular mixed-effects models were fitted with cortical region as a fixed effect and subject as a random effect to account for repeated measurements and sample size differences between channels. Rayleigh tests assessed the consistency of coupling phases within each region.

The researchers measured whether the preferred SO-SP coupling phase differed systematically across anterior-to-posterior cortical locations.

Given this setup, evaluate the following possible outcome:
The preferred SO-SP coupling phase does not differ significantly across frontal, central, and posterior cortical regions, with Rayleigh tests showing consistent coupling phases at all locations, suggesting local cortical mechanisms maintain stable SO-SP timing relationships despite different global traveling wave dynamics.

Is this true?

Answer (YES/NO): NO